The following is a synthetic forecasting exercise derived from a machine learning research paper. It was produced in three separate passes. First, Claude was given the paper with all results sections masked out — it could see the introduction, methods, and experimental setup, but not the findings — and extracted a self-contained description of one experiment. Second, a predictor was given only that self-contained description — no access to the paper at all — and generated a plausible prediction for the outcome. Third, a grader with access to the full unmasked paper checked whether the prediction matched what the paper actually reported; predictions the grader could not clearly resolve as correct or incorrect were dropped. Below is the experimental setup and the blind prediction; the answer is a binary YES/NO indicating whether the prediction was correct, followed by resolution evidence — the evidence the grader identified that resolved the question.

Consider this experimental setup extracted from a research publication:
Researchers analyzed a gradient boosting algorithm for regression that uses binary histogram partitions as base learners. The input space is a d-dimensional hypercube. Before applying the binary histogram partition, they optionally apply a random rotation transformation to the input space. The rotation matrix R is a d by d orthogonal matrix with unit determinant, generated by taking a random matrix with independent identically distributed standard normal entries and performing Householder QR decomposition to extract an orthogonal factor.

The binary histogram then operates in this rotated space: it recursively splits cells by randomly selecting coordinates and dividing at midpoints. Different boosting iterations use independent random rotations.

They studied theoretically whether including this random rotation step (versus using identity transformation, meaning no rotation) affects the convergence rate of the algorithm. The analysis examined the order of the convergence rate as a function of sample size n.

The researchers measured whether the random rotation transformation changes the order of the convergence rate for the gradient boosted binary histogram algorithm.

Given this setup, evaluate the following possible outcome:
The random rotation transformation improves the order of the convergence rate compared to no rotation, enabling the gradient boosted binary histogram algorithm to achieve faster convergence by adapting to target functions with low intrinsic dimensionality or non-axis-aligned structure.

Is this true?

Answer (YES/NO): NO